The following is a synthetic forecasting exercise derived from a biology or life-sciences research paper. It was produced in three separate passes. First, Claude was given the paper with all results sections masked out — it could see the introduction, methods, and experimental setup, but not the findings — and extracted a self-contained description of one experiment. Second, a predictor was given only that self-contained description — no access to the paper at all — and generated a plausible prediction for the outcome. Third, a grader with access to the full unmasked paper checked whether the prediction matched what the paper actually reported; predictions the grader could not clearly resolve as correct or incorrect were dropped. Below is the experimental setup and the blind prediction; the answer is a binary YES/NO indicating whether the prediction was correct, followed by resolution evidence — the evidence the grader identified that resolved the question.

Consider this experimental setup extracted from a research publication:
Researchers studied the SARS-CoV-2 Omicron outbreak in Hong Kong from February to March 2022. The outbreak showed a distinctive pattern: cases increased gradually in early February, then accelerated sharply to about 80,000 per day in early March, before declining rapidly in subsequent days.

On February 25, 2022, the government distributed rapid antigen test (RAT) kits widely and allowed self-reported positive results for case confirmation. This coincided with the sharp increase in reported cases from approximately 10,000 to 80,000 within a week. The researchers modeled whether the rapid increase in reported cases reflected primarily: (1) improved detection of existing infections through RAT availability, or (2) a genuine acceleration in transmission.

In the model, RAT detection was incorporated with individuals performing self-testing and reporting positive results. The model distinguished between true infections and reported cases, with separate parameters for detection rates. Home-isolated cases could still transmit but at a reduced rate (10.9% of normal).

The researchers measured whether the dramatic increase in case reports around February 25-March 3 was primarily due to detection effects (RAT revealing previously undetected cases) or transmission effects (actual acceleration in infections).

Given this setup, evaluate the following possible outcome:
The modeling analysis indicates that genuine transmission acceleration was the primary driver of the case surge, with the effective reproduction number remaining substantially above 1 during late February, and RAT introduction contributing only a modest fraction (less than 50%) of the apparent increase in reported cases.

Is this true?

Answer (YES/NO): YES